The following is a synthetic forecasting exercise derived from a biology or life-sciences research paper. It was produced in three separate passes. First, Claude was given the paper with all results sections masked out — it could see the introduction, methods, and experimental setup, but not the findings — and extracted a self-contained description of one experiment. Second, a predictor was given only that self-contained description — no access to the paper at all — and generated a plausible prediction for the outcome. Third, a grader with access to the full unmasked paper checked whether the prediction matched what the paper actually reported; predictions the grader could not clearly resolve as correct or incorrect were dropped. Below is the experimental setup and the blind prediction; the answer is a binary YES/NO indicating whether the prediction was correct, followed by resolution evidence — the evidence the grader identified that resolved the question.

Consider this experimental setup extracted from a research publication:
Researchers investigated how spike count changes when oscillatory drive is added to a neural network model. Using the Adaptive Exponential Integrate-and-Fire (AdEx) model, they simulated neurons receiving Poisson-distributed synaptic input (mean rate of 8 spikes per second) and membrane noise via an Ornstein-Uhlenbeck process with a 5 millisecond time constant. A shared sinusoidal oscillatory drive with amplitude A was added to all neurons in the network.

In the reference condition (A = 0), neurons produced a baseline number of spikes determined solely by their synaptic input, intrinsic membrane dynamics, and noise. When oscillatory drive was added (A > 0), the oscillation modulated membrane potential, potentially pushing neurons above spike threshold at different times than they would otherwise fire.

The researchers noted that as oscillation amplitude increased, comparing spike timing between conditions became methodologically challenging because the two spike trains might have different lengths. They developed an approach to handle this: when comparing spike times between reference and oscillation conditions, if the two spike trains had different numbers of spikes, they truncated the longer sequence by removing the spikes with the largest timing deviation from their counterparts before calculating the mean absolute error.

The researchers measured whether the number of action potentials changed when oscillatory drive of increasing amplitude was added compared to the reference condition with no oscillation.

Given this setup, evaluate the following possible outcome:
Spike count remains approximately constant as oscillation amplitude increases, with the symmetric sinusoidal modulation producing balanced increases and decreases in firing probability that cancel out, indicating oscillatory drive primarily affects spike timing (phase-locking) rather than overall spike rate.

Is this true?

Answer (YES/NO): NO